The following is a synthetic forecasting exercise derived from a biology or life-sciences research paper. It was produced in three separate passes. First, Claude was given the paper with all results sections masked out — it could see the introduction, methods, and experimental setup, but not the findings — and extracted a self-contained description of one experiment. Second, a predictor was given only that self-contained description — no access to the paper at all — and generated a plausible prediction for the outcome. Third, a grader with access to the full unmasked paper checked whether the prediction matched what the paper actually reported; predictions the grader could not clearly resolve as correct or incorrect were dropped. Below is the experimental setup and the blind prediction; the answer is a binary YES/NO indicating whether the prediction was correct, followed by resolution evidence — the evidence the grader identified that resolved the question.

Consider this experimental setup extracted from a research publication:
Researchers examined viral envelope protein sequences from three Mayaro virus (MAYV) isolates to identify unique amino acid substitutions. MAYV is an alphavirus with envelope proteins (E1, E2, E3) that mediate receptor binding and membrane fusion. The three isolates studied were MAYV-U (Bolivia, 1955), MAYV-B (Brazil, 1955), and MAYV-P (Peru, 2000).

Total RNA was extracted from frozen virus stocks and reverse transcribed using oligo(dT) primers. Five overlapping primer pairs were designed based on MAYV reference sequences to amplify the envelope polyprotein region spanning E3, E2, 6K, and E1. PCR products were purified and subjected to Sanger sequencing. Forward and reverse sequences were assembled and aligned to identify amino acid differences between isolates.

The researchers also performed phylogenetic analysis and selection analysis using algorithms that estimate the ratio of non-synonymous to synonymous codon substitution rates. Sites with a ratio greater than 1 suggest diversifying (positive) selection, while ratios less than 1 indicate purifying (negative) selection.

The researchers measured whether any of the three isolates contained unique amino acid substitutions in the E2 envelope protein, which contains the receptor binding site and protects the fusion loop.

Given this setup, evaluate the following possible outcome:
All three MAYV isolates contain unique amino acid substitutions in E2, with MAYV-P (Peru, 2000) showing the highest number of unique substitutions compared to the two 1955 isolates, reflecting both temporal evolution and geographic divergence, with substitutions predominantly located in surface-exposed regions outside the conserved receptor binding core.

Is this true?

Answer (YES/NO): NO